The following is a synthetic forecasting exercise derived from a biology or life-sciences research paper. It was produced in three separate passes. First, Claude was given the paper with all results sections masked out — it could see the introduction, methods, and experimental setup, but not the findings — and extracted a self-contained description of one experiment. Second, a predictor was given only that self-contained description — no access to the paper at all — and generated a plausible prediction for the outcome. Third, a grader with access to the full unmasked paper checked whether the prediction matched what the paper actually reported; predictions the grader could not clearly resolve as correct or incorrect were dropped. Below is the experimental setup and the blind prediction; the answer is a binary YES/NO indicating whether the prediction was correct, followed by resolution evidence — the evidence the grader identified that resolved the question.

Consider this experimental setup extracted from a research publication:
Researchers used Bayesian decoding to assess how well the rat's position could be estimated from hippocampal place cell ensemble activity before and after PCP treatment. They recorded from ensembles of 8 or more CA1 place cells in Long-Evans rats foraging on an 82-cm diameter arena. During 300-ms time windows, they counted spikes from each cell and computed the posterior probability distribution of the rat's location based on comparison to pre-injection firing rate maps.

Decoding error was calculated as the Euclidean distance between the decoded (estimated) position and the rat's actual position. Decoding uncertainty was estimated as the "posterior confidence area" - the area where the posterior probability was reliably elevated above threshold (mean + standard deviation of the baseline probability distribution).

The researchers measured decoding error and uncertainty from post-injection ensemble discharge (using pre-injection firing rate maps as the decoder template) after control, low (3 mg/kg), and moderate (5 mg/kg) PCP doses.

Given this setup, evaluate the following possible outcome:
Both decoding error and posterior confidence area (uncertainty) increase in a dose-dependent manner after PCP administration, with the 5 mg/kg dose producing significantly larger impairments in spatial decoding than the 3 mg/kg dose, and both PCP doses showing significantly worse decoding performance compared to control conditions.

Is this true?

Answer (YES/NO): NO